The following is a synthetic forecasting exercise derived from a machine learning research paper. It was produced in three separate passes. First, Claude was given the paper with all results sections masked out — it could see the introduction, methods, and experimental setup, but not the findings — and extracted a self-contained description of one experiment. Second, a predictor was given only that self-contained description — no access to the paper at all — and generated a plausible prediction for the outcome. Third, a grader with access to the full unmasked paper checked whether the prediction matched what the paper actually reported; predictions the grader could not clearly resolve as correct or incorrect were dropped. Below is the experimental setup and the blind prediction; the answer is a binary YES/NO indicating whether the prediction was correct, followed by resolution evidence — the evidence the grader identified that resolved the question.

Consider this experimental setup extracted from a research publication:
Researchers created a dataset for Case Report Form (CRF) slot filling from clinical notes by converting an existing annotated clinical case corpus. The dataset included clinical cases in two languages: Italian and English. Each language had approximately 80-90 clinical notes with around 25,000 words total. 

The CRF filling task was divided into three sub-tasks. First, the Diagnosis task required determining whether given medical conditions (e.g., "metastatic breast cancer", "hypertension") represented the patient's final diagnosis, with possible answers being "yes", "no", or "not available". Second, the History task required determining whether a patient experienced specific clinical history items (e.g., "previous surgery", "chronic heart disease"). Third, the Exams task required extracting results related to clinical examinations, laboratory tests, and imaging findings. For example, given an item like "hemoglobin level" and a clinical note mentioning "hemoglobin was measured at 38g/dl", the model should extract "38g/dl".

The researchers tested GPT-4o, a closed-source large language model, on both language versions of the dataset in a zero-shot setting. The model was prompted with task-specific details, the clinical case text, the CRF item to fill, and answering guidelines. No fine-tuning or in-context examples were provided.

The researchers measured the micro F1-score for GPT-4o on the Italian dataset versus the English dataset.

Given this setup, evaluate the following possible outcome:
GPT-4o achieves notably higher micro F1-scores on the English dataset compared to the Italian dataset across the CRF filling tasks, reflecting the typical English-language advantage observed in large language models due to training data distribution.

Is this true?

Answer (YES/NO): YES